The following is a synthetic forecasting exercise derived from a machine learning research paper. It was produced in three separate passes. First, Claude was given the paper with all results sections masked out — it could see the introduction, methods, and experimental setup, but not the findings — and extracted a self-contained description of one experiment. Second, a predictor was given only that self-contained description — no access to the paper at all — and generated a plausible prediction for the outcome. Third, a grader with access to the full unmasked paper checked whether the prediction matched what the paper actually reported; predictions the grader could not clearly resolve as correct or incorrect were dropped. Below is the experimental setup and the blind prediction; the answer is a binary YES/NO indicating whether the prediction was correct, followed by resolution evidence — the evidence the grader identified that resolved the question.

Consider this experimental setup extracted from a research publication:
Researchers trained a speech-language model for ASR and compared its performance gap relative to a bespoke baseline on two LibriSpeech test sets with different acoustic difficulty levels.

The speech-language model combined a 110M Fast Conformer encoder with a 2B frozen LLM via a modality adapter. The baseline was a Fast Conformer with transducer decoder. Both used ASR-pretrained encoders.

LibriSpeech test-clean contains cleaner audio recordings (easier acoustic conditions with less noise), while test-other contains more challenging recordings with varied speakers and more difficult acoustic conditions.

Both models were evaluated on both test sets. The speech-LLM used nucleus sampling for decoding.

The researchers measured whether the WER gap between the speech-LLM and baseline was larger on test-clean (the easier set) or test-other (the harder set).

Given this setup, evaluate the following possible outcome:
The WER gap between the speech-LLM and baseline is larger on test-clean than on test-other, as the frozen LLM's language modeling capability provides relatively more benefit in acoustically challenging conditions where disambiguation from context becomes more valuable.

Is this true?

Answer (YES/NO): NO